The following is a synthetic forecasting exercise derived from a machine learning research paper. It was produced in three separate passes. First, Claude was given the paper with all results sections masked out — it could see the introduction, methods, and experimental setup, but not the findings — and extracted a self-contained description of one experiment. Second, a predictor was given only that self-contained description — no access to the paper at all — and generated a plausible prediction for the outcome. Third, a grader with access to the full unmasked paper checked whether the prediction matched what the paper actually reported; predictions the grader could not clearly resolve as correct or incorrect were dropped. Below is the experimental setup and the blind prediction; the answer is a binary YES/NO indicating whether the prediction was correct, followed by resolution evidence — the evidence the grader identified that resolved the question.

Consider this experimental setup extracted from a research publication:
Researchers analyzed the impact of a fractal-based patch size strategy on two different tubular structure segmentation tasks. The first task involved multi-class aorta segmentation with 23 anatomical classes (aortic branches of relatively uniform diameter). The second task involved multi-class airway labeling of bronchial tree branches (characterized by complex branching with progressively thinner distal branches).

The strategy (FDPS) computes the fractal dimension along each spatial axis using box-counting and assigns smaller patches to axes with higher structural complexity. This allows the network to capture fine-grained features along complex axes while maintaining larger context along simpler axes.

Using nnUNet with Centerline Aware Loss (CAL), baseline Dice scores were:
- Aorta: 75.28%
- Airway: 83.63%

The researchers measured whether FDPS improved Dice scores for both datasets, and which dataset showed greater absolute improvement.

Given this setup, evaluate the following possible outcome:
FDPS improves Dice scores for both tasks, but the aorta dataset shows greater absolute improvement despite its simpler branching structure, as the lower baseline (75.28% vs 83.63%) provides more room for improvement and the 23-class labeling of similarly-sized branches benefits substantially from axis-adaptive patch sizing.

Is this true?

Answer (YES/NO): YES